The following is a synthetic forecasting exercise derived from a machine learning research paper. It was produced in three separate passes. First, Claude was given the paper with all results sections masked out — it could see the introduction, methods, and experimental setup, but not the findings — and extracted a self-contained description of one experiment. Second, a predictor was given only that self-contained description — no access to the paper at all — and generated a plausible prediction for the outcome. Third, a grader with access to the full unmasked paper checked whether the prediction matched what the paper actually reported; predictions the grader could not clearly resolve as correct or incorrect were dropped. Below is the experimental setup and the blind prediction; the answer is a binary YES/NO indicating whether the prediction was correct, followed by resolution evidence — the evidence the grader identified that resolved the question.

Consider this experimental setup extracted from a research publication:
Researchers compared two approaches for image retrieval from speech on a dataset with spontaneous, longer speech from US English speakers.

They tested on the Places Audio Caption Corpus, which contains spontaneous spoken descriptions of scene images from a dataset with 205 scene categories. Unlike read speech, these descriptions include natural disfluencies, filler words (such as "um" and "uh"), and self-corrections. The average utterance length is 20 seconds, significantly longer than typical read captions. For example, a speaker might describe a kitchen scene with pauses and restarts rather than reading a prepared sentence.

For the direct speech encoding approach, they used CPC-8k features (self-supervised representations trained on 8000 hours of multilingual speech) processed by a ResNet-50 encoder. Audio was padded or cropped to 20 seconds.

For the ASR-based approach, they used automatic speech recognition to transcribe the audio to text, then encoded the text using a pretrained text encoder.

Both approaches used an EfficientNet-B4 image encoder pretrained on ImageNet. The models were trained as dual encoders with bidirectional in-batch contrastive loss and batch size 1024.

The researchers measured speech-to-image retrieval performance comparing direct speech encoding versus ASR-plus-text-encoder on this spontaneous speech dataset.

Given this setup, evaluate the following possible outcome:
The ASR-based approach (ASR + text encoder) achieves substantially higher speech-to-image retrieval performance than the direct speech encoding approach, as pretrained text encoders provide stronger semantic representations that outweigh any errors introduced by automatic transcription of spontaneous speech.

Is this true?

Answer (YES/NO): NO